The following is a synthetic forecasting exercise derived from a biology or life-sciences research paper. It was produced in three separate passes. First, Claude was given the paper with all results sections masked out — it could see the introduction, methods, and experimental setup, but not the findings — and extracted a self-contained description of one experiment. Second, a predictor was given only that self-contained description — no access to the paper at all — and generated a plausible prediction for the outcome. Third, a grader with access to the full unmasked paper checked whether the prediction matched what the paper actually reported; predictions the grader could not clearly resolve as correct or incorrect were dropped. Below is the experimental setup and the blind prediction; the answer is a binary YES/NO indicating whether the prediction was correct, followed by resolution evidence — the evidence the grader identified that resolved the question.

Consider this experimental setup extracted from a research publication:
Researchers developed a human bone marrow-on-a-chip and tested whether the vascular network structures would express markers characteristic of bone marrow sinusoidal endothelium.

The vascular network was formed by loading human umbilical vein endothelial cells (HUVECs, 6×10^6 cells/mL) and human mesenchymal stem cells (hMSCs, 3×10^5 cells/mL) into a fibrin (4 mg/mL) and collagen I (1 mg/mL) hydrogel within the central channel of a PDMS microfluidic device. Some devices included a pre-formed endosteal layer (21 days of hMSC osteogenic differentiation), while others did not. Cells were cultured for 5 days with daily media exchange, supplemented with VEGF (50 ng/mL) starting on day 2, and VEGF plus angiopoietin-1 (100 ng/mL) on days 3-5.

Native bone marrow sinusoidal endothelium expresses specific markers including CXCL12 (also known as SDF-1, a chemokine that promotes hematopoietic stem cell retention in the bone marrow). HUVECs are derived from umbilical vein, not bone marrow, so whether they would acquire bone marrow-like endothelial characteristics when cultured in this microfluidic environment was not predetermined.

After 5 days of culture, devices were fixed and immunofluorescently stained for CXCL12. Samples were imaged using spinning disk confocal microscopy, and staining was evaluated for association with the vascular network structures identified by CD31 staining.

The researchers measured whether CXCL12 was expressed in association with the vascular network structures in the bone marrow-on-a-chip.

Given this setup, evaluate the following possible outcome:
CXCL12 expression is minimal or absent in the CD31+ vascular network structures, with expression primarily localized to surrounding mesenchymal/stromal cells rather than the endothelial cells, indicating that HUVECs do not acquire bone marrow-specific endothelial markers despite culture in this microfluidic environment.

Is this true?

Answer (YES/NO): NO